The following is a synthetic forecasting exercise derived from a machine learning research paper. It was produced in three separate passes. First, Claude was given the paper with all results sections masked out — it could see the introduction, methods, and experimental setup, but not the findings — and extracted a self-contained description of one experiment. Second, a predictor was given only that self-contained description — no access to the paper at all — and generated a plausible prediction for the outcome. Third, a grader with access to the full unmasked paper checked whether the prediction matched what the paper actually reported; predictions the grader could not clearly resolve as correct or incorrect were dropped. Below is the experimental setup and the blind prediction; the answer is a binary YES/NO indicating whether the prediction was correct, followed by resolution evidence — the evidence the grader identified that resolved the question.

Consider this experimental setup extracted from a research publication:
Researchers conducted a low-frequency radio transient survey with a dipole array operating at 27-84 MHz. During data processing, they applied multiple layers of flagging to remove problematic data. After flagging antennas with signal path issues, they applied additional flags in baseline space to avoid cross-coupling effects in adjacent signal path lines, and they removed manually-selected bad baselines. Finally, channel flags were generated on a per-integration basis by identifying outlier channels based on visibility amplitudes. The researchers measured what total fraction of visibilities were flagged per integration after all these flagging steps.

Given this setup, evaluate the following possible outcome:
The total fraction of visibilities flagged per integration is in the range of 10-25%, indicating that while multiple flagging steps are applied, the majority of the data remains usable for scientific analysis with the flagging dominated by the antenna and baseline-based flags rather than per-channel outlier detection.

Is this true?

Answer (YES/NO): NO